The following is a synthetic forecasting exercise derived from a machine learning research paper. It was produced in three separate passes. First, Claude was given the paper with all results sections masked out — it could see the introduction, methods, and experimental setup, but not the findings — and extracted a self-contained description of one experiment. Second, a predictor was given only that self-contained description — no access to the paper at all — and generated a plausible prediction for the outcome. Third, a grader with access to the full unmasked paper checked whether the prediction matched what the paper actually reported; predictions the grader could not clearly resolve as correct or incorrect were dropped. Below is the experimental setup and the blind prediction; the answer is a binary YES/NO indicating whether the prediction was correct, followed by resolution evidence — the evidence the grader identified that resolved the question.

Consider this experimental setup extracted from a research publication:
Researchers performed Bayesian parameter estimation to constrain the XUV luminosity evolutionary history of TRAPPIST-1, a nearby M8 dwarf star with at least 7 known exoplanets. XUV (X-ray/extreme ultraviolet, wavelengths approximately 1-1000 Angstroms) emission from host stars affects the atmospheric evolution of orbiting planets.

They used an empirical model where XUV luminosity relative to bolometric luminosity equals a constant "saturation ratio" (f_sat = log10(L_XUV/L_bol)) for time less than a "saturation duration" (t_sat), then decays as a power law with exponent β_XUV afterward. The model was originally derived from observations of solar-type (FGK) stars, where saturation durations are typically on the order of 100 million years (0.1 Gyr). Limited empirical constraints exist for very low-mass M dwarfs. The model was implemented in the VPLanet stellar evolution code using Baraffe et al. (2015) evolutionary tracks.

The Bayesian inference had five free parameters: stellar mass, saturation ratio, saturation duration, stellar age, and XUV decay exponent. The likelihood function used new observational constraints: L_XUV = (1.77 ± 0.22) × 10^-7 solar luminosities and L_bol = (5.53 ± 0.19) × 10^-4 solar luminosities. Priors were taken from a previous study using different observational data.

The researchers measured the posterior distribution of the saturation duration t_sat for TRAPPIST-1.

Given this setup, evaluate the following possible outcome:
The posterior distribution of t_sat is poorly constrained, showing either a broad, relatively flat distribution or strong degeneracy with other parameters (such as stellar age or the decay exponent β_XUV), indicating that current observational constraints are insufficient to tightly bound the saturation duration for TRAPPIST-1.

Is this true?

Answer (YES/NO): NO